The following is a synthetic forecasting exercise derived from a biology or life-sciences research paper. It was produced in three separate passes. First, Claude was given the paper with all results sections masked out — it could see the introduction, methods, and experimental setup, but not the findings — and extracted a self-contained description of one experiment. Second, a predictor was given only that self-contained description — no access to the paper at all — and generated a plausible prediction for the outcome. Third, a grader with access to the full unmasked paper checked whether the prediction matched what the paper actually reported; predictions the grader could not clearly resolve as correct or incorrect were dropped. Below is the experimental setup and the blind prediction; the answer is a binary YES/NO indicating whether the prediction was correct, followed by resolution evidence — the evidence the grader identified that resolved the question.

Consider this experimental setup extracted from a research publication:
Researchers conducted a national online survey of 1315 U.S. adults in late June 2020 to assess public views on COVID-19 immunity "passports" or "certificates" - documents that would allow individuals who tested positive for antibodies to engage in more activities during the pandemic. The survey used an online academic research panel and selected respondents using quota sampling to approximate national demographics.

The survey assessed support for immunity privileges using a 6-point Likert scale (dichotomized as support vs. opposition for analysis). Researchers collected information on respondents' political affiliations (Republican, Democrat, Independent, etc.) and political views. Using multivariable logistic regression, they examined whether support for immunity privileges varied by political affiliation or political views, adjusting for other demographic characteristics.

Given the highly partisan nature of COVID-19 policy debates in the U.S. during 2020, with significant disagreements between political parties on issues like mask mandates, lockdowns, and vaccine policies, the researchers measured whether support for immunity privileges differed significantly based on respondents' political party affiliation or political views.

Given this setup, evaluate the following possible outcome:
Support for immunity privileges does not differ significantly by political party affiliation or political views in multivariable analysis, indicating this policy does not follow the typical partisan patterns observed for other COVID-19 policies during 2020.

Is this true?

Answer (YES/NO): YES